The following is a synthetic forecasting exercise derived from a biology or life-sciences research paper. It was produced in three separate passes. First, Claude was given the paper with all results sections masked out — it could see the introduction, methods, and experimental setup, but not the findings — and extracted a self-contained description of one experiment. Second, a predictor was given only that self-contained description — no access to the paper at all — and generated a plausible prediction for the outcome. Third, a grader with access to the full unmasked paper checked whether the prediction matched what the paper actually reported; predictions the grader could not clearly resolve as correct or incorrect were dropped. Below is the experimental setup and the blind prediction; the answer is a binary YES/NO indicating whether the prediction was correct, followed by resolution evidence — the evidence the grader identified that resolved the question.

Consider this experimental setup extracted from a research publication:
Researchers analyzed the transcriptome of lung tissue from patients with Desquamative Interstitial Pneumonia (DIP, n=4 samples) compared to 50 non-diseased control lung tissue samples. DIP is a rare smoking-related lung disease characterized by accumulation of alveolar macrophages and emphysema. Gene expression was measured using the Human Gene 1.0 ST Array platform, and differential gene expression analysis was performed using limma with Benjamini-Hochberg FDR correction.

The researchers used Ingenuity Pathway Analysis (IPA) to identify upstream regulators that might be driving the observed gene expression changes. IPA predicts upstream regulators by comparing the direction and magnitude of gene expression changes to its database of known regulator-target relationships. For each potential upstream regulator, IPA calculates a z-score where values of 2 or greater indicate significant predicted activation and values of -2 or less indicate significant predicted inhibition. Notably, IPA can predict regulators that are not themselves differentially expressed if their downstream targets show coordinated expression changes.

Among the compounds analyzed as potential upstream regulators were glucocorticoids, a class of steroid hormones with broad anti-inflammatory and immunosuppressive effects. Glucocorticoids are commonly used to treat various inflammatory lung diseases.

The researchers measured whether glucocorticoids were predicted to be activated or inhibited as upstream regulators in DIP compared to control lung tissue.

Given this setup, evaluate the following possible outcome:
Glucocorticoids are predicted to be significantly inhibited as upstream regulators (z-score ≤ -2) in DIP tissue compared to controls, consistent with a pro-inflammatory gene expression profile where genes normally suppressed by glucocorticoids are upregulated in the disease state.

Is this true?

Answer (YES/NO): YES